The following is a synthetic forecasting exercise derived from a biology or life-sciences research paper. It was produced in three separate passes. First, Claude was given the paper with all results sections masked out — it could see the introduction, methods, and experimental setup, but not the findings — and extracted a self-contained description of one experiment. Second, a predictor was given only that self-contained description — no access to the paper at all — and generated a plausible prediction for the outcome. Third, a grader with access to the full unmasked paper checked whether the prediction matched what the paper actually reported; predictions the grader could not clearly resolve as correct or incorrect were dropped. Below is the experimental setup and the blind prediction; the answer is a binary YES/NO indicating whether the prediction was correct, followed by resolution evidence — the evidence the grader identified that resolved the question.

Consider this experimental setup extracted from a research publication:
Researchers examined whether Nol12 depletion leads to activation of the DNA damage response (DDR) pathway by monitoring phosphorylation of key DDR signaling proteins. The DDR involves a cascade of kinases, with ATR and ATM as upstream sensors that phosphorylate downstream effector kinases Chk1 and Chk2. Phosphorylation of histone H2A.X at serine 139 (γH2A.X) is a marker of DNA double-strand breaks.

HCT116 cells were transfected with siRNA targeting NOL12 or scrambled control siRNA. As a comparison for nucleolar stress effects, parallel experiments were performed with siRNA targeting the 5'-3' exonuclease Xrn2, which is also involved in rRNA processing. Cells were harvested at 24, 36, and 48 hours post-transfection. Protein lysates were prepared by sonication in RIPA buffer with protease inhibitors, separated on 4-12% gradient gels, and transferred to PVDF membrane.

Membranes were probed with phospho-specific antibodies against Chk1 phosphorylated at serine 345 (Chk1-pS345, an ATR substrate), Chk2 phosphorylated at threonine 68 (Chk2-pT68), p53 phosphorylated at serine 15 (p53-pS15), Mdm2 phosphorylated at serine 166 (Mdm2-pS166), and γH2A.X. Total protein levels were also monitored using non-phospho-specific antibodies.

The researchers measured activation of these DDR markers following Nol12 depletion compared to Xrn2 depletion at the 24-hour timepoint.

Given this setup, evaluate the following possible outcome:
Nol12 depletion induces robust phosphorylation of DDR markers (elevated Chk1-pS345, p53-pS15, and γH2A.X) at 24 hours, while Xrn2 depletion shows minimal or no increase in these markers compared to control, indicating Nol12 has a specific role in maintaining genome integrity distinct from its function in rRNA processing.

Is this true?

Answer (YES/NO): YES